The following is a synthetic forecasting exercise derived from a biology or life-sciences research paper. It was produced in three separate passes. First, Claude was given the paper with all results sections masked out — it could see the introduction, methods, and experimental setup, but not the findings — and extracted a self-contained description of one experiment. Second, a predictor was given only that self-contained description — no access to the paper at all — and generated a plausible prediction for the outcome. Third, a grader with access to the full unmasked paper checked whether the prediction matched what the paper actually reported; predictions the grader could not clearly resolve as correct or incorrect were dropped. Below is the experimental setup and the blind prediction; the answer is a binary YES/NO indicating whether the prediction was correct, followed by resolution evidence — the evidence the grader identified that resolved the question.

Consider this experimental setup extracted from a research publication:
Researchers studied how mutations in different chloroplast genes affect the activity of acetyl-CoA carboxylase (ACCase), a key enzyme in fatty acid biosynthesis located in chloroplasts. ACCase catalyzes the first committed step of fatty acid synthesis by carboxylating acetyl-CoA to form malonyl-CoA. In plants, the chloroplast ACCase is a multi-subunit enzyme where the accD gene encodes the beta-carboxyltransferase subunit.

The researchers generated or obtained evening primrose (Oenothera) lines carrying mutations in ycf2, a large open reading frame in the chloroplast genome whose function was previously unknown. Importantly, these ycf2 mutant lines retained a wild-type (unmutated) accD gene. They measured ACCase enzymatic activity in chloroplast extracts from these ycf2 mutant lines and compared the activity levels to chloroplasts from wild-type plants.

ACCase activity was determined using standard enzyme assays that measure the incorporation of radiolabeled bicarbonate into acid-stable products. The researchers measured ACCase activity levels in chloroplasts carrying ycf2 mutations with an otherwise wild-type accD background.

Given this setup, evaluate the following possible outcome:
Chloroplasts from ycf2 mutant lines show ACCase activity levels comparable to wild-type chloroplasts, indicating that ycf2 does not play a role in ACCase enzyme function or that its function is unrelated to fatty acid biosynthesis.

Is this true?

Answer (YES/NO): NO